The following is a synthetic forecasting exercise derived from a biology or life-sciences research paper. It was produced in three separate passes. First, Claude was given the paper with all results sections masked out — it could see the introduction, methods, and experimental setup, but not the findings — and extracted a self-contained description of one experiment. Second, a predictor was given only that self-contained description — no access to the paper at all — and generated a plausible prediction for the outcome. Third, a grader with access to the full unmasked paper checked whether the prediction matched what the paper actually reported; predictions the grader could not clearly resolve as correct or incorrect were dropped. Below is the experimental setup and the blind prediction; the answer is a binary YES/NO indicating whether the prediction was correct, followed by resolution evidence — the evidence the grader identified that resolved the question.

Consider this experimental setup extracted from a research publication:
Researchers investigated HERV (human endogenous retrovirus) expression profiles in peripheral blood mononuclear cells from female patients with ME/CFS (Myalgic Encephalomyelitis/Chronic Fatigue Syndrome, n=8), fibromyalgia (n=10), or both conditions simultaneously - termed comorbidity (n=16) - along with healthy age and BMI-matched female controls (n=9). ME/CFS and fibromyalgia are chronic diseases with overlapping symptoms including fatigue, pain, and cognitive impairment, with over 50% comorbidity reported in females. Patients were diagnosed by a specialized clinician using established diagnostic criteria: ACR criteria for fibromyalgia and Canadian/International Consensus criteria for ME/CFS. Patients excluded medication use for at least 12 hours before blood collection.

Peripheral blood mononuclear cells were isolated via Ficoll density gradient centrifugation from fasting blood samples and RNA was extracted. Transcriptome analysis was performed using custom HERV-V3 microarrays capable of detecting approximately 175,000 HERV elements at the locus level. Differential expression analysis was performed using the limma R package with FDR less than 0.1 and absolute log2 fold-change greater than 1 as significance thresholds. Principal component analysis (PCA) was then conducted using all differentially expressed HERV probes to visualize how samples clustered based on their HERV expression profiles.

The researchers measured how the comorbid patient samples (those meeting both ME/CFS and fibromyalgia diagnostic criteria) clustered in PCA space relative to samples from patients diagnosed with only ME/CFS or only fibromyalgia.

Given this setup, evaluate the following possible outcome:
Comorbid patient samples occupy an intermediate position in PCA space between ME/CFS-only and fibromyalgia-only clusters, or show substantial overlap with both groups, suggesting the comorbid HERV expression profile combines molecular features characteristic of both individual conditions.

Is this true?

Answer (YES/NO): NO